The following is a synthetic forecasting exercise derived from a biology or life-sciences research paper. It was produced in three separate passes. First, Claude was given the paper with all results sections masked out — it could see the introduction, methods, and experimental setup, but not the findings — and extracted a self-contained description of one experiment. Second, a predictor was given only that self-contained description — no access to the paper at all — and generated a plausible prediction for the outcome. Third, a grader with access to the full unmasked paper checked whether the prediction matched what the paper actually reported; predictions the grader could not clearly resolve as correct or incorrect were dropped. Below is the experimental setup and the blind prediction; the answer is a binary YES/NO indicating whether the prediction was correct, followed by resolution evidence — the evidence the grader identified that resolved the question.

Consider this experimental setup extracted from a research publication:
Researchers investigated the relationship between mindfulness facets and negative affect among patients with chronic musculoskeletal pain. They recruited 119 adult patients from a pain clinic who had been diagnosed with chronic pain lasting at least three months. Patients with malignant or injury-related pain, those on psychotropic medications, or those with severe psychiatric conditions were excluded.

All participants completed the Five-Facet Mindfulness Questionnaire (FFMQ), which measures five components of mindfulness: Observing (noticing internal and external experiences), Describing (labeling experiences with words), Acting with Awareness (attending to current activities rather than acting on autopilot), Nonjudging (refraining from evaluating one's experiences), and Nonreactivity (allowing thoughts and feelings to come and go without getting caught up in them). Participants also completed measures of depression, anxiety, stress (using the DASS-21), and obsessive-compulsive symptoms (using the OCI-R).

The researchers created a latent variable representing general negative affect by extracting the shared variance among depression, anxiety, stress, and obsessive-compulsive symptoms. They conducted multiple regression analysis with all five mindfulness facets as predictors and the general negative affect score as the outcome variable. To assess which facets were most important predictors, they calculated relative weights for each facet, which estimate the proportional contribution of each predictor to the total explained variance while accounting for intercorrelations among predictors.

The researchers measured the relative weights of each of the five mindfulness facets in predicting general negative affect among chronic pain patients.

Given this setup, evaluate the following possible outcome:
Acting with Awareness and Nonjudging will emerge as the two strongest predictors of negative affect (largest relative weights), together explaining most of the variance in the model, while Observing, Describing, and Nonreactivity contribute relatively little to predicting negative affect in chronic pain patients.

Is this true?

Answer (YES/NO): NO